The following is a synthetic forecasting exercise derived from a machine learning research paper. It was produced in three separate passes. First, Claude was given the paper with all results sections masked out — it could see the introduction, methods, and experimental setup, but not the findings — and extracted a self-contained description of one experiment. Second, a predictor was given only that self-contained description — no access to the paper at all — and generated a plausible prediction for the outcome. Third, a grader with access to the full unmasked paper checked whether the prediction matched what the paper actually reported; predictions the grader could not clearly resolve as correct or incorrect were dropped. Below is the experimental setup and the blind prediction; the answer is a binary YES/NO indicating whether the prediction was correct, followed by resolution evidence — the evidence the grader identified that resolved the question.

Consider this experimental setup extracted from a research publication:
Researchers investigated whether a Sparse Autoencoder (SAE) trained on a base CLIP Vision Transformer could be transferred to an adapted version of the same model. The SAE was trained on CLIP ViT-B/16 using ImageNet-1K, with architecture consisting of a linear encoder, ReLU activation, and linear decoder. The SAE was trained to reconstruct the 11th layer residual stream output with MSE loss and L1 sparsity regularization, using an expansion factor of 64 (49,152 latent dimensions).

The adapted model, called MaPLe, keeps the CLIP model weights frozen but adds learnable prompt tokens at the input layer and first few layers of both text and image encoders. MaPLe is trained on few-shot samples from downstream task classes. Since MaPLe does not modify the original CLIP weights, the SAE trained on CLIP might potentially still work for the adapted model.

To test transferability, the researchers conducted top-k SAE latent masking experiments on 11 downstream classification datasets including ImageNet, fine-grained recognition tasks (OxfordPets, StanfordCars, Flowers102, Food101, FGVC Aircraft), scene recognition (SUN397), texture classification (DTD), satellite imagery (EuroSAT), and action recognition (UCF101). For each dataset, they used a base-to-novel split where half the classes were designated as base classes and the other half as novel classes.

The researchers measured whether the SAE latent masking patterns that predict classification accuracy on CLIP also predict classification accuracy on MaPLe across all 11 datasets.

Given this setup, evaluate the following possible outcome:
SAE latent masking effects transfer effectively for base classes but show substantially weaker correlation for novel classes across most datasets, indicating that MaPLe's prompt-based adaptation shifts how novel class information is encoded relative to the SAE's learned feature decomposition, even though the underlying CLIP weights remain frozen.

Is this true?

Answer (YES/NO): NO